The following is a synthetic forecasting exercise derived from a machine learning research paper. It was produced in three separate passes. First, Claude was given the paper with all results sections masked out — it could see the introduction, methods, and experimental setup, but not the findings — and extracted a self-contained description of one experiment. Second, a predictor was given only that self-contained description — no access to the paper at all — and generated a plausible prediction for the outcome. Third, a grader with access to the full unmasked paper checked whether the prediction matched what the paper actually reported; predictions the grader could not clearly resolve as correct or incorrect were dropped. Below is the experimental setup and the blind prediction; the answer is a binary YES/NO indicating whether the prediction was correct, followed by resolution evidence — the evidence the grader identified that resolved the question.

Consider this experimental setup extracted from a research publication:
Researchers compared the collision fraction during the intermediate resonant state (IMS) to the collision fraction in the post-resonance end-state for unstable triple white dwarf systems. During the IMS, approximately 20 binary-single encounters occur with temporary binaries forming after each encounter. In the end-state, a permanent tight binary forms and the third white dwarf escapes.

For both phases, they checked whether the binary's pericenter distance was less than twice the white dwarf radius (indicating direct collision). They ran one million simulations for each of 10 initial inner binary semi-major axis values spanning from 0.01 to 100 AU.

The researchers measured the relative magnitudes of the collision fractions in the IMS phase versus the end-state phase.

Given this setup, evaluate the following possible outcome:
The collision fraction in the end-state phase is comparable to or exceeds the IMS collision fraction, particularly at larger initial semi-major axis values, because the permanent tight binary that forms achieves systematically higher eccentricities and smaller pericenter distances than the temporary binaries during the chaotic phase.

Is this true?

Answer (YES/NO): NO